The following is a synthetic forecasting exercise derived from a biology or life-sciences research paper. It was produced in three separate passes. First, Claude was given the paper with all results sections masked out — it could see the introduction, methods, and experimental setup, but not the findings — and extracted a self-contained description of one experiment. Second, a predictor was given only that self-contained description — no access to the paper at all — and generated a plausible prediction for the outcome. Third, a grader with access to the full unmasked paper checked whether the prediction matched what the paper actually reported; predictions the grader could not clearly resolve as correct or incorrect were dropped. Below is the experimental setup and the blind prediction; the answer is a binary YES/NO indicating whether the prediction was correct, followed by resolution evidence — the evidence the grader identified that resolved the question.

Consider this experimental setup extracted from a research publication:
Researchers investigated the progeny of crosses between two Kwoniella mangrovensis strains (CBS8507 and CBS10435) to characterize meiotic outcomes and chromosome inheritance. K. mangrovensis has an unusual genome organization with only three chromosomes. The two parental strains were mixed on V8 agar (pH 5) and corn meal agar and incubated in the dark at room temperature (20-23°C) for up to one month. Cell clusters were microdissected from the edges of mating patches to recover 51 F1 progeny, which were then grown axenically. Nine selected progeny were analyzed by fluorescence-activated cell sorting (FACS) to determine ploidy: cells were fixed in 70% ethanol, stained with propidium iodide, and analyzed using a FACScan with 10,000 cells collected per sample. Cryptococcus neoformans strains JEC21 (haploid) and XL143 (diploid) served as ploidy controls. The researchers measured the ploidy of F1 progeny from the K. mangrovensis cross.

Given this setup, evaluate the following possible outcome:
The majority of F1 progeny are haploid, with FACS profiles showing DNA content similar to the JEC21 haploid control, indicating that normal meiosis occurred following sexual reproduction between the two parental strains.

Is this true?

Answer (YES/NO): NO